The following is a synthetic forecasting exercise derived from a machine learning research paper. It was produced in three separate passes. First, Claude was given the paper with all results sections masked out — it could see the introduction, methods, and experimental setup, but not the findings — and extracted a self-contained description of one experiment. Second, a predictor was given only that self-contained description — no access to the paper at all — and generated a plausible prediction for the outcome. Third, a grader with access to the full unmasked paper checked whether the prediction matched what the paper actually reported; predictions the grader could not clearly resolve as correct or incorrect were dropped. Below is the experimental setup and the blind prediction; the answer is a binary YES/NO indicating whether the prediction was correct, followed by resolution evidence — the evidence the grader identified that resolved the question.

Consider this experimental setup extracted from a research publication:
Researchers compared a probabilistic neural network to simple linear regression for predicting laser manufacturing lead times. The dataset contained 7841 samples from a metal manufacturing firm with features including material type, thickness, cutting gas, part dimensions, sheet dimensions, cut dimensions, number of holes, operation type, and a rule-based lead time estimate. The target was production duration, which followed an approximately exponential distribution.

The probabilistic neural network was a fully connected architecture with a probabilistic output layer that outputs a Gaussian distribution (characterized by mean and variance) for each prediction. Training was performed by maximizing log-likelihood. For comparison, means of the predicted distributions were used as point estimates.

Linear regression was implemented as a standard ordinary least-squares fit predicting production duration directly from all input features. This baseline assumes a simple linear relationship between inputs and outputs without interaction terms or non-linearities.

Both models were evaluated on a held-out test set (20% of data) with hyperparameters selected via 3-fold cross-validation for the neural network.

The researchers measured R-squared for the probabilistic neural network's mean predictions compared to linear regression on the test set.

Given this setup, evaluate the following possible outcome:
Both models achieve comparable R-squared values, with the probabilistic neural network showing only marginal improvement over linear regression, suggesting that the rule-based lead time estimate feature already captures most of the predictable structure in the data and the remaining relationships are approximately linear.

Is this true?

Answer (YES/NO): NO